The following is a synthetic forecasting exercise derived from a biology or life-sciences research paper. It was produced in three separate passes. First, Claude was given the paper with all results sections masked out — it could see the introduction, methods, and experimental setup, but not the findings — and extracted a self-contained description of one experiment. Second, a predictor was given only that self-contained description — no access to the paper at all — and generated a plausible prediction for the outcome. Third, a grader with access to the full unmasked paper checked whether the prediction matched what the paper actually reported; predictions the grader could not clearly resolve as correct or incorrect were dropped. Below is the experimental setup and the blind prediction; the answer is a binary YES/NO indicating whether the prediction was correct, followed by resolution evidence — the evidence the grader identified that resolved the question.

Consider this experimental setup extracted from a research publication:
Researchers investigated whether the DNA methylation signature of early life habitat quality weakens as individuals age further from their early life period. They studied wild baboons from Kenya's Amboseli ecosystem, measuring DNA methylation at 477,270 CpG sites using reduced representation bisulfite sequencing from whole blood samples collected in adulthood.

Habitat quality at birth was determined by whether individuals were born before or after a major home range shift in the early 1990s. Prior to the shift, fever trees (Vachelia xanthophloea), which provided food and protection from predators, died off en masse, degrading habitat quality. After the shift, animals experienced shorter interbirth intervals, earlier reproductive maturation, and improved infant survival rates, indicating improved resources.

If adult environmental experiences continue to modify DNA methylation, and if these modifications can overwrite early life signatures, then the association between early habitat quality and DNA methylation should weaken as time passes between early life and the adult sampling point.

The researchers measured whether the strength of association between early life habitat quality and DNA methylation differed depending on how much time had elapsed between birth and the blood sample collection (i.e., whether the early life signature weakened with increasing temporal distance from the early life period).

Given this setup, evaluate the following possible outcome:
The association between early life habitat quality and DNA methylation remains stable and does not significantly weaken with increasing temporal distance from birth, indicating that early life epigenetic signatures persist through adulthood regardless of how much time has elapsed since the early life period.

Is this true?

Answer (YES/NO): NO